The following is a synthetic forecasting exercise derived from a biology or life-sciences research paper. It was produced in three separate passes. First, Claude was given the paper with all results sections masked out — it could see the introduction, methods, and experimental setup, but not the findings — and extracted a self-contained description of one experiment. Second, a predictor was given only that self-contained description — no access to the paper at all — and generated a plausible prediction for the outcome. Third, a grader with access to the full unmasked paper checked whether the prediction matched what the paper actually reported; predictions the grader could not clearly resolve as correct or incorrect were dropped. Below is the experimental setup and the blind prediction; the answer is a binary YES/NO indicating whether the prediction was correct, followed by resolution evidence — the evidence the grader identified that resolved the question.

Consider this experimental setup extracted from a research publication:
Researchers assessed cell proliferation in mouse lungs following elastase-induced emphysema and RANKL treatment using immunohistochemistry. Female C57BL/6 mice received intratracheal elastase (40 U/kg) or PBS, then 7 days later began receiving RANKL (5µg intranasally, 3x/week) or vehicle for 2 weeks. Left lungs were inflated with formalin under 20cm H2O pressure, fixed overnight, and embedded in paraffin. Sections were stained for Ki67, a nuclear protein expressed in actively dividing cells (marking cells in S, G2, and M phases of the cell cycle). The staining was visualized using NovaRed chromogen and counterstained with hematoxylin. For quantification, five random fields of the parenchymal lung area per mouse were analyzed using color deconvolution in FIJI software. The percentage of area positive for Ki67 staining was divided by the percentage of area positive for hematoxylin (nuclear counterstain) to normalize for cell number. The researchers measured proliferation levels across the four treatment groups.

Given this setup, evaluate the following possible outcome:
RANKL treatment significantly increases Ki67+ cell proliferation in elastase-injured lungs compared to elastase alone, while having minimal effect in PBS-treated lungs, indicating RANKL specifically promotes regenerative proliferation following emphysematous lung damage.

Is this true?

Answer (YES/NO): NO